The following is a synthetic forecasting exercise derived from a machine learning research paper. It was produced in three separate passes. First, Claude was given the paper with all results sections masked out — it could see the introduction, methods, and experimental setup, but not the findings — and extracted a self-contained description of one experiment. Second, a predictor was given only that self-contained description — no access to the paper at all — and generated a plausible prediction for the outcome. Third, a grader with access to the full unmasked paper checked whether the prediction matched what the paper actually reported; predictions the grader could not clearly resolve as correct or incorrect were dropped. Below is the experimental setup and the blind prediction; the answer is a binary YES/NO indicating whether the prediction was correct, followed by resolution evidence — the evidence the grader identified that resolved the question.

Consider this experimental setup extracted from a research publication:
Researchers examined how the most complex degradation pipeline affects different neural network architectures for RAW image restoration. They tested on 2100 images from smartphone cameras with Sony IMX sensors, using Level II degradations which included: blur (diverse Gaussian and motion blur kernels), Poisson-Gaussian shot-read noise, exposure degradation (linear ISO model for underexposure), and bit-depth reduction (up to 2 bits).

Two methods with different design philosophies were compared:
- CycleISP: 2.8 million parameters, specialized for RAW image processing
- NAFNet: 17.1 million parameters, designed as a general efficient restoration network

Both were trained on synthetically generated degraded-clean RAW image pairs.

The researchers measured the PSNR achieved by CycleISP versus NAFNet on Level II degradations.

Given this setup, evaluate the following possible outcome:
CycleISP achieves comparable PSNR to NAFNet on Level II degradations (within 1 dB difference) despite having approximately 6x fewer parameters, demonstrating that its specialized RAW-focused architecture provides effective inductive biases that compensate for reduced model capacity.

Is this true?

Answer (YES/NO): NO